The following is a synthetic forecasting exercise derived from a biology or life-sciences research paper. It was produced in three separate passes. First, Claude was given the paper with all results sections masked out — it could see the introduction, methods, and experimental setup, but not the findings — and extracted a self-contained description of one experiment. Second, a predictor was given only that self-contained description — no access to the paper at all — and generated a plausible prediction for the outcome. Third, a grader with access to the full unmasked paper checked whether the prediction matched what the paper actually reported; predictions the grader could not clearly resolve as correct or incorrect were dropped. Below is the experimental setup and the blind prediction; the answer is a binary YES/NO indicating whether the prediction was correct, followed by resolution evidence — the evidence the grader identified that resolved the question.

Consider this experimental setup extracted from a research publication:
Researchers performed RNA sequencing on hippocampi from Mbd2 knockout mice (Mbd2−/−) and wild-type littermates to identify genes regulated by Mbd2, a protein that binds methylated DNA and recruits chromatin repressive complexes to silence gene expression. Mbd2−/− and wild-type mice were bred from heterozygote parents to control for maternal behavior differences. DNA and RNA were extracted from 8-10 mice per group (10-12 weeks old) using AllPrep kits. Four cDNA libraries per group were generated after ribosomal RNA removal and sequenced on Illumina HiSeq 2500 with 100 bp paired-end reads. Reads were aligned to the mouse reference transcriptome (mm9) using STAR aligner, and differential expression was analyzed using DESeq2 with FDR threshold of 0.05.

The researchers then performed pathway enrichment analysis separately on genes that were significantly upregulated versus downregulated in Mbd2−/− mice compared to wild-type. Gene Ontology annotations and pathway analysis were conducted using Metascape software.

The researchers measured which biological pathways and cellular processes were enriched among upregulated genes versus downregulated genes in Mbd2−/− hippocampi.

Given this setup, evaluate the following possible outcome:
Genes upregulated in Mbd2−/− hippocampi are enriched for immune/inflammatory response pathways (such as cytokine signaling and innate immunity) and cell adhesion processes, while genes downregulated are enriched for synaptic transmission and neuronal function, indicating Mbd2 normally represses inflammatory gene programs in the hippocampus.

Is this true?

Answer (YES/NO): NO